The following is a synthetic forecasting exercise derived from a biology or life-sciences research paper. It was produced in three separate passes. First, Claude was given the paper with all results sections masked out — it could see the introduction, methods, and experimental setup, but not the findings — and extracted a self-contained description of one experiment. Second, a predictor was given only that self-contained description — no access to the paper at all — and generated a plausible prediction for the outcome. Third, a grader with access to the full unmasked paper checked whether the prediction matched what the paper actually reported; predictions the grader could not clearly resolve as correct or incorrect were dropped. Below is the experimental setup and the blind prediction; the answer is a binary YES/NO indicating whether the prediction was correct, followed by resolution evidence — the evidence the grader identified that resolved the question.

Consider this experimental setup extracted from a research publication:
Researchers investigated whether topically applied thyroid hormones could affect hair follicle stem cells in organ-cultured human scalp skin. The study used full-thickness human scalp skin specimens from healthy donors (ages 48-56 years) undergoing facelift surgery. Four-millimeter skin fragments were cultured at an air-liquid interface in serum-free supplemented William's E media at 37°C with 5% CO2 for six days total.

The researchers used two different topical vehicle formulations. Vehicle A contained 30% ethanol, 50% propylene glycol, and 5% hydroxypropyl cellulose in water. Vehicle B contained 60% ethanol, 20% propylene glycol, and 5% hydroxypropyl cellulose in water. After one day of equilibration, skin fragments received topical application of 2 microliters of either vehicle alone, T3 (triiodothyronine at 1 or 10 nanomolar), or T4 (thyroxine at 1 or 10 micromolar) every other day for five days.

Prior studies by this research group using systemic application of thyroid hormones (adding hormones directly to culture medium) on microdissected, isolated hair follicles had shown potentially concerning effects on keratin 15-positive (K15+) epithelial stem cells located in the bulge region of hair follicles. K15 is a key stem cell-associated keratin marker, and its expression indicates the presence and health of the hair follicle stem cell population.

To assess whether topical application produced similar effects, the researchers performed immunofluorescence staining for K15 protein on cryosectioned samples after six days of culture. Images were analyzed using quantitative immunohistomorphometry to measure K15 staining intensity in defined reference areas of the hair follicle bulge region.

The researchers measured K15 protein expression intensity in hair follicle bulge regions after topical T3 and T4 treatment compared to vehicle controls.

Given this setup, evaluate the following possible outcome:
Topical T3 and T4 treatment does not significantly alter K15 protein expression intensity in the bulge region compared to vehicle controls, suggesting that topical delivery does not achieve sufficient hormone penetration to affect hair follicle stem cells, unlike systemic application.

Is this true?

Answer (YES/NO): NO